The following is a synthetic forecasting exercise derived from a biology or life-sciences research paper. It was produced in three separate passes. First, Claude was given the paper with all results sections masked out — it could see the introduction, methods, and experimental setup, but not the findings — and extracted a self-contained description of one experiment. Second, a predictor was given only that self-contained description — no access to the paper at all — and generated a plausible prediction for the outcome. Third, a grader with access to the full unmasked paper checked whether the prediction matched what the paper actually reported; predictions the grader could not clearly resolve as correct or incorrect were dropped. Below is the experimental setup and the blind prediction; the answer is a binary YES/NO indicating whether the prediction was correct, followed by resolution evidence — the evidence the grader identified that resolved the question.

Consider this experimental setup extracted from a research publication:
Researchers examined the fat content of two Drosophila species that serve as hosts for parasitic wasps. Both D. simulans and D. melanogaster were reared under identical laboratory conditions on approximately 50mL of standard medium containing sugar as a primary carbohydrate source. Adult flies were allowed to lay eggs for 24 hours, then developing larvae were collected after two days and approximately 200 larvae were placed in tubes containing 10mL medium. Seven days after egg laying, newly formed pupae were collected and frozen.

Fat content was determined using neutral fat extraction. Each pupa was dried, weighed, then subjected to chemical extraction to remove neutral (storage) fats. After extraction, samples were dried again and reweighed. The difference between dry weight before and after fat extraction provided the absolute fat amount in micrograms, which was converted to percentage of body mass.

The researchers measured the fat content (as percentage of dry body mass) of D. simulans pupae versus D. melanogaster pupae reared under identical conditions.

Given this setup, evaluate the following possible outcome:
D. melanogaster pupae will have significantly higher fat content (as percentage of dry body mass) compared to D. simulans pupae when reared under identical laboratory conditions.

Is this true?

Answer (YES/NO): YES